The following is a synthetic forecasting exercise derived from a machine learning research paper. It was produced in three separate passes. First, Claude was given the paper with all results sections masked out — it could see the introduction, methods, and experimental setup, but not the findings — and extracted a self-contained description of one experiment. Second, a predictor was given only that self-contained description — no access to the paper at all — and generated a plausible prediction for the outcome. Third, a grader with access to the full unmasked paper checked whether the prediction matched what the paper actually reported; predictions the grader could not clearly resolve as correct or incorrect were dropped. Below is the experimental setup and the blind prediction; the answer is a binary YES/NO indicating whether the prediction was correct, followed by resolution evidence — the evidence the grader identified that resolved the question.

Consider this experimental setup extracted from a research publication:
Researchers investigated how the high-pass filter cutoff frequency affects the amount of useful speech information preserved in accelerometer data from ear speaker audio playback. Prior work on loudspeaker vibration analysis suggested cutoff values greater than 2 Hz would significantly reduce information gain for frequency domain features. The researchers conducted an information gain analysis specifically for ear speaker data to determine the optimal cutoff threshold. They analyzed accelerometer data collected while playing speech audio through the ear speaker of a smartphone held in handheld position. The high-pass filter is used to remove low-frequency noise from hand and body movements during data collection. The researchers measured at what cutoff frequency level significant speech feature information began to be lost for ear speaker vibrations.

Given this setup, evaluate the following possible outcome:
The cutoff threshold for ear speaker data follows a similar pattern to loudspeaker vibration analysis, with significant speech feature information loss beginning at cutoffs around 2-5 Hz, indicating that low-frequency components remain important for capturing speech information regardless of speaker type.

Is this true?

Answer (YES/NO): NO